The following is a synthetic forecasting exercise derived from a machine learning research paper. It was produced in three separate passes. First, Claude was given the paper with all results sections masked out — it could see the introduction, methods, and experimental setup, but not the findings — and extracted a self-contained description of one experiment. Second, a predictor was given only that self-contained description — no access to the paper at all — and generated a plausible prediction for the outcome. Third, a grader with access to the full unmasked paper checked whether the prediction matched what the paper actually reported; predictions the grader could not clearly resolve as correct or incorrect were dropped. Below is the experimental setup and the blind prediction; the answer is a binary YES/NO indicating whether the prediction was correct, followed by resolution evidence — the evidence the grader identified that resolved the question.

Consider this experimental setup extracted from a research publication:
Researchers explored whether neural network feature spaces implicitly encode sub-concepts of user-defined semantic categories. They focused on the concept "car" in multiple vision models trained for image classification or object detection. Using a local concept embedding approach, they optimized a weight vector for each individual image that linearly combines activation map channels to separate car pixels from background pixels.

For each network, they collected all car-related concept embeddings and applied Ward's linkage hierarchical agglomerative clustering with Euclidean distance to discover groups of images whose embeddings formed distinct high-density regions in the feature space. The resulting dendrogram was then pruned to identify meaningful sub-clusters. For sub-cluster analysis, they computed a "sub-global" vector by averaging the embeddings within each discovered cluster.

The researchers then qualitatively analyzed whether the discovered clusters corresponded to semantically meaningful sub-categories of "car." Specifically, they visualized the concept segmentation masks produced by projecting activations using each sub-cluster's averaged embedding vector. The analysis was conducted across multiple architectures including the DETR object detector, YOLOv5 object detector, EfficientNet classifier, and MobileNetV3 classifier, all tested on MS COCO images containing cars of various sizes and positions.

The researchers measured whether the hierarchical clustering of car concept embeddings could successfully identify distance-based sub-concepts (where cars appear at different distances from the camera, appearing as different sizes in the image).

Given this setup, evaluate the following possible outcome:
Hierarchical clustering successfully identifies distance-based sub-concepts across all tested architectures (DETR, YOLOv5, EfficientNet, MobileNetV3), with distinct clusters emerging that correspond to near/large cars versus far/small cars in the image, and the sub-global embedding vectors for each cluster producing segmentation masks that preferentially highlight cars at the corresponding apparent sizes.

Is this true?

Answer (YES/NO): NO